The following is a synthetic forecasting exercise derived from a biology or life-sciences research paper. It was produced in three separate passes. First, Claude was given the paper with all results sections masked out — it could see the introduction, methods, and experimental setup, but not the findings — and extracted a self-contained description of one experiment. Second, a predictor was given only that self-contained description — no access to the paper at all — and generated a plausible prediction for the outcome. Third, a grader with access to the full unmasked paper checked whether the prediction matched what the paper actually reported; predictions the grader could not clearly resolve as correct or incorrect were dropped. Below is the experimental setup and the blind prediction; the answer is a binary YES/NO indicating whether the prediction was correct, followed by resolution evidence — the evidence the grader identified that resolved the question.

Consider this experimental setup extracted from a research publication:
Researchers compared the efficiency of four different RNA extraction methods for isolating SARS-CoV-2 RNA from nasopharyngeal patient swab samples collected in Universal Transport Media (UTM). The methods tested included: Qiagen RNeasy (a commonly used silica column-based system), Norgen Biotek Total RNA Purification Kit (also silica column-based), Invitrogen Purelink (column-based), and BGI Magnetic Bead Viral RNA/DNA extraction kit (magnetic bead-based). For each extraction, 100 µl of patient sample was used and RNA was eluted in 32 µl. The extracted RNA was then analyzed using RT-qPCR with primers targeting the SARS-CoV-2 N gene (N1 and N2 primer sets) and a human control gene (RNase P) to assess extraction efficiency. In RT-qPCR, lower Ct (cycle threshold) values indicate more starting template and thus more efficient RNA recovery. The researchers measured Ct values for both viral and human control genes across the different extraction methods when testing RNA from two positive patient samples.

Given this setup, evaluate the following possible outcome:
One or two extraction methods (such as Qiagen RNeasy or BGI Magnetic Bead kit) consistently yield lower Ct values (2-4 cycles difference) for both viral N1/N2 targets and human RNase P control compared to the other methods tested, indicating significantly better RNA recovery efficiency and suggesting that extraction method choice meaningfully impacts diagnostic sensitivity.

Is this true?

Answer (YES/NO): NO